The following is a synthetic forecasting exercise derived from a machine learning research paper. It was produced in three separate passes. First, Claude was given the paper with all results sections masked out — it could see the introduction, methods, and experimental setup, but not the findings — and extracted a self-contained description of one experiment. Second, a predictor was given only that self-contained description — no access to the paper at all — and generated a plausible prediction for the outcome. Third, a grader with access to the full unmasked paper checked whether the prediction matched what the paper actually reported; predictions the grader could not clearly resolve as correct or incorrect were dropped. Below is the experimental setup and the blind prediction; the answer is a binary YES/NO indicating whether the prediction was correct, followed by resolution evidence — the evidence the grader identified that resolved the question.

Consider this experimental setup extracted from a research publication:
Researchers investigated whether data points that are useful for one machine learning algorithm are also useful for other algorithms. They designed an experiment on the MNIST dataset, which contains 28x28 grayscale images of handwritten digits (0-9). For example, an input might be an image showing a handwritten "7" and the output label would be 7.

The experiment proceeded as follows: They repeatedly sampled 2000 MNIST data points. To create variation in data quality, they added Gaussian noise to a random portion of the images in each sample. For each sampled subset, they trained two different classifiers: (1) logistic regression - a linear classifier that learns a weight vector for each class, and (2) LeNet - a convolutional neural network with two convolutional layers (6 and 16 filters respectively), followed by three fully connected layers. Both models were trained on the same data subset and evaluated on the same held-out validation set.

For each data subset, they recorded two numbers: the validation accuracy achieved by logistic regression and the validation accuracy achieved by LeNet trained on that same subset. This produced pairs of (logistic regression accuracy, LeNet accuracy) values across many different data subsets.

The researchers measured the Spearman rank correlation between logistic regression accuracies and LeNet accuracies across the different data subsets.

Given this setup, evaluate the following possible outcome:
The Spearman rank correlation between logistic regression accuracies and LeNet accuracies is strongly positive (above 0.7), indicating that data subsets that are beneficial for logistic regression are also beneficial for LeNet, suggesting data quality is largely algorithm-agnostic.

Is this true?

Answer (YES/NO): YES